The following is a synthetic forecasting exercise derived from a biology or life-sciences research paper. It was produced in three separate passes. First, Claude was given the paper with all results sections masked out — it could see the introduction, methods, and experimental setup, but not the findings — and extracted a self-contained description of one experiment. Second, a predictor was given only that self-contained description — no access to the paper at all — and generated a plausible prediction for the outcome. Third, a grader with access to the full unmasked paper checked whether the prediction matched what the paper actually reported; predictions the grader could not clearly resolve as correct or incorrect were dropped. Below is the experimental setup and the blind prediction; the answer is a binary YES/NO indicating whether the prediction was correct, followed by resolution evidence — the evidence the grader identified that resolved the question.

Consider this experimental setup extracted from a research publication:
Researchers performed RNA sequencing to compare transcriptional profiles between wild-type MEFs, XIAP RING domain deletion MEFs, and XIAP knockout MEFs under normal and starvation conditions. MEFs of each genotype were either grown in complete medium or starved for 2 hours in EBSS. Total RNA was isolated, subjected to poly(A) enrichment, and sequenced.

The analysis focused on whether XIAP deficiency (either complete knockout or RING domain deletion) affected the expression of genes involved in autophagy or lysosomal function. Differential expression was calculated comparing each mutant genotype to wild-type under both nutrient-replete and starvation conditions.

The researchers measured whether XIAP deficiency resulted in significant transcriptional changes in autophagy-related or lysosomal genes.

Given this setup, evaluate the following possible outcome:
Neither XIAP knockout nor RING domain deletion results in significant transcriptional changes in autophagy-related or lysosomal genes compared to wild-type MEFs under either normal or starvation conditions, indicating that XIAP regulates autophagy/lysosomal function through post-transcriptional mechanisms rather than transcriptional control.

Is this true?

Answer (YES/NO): YES